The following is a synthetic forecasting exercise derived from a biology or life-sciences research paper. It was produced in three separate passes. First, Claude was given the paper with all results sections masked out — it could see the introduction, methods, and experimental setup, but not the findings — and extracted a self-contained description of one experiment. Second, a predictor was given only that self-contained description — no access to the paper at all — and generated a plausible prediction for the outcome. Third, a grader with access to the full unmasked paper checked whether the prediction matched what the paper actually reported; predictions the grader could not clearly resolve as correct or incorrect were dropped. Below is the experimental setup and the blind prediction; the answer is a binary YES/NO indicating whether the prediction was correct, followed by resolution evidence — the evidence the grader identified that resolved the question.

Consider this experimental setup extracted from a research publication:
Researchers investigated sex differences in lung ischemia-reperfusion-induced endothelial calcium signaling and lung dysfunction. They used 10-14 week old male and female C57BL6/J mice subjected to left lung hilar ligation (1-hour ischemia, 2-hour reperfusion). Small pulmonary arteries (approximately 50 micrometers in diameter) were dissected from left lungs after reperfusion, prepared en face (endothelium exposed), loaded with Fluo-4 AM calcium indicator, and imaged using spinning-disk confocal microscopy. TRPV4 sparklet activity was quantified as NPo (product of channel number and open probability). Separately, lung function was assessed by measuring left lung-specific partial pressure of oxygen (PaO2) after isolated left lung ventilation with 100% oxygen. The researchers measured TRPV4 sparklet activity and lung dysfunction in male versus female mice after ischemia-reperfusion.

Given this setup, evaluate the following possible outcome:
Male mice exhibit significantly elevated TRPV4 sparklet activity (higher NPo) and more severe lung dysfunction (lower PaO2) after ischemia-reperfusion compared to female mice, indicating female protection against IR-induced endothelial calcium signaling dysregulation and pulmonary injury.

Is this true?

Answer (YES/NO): NO